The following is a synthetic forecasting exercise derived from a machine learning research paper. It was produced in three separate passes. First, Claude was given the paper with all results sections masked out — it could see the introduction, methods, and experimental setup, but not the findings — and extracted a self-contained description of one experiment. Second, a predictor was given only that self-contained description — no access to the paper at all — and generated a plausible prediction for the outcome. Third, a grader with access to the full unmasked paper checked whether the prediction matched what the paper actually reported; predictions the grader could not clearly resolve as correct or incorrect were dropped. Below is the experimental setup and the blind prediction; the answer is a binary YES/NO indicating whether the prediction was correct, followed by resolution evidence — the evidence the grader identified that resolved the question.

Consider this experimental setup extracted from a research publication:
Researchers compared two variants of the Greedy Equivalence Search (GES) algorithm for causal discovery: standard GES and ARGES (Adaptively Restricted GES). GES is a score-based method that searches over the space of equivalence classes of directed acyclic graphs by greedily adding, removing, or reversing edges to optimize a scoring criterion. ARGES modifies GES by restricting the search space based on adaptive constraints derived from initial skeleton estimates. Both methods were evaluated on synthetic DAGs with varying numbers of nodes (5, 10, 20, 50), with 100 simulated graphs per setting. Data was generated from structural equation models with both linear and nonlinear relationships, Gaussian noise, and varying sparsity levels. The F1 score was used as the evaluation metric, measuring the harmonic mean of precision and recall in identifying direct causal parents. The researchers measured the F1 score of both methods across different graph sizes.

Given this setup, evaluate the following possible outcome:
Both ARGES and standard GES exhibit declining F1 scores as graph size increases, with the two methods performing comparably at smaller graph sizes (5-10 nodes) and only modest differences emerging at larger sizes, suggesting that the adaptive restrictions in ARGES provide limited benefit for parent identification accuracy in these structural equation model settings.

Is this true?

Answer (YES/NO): NO